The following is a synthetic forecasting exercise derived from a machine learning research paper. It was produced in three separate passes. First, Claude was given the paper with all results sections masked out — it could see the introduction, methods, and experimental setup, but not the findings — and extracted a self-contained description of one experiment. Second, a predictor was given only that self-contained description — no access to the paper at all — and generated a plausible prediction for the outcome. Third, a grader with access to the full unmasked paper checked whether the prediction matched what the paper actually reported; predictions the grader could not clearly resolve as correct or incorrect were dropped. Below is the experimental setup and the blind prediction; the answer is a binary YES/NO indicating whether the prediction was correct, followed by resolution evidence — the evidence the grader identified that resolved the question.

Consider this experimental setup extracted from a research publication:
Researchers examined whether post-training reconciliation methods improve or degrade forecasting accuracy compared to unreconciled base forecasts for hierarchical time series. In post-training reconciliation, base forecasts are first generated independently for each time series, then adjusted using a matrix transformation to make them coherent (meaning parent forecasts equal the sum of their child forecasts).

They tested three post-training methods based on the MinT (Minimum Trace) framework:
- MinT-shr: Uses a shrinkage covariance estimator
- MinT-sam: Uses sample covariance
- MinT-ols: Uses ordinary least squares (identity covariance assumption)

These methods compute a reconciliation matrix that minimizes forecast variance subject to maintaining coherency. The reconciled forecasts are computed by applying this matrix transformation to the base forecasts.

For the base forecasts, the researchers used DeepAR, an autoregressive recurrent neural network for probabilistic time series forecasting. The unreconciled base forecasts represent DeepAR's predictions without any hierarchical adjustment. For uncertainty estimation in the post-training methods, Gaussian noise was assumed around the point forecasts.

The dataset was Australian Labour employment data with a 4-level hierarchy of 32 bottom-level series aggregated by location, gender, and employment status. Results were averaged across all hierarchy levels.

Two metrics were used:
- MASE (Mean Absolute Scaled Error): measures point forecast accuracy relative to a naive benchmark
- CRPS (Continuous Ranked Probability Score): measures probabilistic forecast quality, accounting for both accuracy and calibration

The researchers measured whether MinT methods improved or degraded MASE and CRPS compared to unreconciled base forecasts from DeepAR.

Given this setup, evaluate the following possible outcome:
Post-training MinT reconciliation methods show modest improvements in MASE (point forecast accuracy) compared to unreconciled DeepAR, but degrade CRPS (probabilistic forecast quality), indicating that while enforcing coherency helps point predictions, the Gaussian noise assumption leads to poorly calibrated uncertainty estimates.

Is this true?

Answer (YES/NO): NO